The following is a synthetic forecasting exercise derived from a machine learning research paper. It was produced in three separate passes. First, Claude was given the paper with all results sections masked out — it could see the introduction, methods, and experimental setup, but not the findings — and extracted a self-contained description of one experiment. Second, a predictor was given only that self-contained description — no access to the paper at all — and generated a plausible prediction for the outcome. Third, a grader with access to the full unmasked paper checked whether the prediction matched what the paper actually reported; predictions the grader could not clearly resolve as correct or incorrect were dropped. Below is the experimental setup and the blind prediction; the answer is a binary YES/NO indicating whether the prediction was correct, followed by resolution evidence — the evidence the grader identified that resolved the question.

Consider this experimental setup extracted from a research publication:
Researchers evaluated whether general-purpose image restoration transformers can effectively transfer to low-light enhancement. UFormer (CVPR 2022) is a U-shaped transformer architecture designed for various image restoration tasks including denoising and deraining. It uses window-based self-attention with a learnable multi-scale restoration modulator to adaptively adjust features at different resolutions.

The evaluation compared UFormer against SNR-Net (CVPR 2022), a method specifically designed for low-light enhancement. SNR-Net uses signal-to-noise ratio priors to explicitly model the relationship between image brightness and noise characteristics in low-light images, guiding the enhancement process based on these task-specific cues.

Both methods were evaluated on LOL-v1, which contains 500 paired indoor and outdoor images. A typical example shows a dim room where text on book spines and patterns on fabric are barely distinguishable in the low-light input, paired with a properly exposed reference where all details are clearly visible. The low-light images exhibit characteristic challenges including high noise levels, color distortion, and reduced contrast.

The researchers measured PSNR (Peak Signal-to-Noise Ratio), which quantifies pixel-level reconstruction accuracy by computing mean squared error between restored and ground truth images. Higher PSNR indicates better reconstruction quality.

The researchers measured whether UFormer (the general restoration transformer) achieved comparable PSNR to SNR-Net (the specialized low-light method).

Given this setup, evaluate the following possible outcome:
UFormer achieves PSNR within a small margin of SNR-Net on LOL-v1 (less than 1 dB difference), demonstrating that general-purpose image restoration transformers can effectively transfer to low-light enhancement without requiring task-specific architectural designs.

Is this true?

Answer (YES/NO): NO